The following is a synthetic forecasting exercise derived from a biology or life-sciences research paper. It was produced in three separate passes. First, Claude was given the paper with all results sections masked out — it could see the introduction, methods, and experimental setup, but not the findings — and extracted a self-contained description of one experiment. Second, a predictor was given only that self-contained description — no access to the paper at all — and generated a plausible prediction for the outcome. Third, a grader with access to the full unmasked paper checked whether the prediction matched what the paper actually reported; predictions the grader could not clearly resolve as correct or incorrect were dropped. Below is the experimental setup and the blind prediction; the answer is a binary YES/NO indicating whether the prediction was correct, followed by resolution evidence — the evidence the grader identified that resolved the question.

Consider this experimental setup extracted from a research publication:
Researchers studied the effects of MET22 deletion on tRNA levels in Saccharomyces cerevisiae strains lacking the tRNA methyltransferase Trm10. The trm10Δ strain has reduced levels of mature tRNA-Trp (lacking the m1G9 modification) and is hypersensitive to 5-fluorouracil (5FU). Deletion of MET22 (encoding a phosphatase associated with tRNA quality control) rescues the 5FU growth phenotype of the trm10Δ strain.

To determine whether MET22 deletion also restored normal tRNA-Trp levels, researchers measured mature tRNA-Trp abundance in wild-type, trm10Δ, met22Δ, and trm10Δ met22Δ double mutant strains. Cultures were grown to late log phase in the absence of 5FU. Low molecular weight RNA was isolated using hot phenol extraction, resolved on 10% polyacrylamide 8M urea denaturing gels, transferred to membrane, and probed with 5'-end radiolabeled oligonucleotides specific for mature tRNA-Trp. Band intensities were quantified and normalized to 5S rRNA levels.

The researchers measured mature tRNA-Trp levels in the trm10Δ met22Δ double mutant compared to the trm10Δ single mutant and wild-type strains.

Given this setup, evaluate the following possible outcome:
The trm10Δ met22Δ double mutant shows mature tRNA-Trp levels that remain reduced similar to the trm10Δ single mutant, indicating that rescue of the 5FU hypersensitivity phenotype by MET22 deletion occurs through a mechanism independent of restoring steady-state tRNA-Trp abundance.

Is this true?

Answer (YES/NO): NO